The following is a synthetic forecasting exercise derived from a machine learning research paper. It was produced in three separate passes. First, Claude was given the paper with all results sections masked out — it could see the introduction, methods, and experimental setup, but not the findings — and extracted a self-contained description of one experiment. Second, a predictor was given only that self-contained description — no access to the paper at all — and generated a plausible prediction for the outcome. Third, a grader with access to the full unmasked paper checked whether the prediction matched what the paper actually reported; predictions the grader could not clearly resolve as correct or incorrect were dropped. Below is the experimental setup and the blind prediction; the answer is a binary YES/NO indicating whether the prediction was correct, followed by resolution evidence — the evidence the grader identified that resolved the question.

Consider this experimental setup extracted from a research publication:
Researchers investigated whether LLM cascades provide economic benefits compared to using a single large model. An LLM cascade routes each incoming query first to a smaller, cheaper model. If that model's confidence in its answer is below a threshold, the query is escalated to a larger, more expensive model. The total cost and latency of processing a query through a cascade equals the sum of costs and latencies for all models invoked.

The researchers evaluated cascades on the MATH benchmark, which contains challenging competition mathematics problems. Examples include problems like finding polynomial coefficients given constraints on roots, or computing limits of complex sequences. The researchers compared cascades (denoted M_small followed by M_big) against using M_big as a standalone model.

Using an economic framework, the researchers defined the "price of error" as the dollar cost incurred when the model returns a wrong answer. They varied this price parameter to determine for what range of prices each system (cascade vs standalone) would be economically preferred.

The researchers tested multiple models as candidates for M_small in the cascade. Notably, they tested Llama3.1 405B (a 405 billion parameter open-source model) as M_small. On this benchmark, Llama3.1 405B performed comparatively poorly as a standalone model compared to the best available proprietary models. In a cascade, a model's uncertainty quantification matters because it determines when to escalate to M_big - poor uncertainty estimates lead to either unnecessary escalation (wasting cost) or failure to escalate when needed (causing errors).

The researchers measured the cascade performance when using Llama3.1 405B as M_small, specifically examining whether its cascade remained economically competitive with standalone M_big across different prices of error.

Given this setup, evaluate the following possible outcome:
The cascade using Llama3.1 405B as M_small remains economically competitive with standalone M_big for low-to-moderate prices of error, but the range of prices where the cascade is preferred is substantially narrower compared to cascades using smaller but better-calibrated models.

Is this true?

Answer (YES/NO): NO